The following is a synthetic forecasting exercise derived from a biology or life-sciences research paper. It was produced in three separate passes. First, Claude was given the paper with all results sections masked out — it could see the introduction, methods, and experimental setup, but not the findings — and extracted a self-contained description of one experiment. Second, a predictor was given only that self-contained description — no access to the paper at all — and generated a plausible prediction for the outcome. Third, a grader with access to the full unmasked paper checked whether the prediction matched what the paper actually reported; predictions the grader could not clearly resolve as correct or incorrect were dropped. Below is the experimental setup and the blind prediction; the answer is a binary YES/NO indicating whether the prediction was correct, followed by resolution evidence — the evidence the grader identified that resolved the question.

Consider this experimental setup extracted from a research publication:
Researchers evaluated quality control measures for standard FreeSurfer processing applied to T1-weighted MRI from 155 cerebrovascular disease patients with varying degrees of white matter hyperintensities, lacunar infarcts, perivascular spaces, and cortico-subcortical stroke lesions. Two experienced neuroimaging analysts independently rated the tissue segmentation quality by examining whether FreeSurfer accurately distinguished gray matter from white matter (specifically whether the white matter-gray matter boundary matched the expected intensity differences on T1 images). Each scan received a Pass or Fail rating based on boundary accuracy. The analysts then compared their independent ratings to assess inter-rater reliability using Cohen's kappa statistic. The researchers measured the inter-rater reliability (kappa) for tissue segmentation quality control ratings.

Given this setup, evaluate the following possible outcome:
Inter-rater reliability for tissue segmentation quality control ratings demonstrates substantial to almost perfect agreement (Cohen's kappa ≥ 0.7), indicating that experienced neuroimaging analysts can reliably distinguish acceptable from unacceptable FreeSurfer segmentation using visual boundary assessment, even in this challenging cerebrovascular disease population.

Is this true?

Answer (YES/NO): YES